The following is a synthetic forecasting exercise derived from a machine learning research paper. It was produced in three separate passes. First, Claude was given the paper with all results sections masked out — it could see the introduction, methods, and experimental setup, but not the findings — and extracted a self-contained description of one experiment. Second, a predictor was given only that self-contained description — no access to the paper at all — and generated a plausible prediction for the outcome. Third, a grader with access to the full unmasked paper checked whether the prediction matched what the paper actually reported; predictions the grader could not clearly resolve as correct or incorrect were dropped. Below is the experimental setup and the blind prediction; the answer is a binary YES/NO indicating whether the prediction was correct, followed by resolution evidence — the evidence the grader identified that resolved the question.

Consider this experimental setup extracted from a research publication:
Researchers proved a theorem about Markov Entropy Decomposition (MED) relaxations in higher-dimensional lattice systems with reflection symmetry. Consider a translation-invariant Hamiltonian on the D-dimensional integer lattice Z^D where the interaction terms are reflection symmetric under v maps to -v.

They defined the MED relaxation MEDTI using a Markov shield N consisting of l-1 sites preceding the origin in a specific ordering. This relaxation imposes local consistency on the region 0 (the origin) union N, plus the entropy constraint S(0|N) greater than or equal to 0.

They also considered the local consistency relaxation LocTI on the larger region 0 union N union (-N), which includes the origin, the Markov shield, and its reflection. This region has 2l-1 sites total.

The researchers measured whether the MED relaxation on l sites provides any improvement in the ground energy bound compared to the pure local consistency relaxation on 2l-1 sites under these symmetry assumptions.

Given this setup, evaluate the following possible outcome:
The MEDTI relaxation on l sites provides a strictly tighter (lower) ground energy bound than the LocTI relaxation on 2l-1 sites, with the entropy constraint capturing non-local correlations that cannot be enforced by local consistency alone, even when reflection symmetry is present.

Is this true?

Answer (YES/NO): NO